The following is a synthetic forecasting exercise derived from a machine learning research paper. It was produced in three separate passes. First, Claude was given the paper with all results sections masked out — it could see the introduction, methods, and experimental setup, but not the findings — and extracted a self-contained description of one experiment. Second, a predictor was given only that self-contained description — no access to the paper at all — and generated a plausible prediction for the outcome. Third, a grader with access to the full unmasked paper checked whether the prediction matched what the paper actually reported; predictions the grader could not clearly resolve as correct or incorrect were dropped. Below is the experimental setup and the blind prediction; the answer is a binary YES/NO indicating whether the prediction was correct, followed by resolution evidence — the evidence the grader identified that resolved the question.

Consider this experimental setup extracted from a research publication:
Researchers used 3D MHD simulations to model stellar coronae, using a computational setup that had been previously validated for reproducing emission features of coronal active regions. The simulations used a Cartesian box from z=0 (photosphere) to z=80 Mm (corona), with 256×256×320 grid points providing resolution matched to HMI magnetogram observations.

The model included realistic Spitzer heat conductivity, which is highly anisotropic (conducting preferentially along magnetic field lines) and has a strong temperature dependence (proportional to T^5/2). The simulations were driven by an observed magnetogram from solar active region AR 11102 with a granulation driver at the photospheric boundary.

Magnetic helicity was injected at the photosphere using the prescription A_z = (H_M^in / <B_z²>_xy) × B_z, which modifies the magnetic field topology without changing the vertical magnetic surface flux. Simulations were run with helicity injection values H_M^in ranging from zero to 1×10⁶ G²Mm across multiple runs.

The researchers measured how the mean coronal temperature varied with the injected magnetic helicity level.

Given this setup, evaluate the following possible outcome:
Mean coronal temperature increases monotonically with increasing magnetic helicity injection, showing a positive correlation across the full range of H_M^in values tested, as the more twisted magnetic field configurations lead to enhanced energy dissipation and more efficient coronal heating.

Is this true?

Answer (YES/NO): NO